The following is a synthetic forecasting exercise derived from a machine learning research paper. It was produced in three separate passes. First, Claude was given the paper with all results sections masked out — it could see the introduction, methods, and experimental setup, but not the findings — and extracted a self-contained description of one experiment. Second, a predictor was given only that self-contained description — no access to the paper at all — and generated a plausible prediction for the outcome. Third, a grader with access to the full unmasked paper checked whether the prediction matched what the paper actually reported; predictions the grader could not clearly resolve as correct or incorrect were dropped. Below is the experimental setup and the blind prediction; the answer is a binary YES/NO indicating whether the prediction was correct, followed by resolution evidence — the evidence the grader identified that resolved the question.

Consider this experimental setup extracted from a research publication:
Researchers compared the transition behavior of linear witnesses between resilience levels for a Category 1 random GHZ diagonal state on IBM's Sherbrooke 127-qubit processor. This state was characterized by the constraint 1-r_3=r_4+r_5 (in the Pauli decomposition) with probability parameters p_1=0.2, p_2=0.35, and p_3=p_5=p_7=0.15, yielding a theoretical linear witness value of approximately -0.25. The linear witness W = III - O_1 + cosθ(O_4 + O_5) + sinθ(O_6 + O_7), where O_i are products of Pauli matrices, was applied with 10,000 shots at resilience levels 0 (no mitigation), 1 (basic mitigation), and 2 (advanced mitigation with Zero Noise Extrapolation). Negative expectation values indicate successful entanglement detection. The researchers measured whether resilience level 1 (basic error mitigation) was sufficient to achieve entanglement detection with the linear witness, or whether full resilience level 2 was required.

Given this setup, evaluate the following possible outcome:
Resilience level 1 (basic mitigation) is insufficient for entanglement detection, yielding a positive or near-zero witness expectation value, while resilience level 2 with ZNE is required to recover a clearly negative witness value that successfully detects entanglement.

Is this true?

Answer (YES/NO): YES